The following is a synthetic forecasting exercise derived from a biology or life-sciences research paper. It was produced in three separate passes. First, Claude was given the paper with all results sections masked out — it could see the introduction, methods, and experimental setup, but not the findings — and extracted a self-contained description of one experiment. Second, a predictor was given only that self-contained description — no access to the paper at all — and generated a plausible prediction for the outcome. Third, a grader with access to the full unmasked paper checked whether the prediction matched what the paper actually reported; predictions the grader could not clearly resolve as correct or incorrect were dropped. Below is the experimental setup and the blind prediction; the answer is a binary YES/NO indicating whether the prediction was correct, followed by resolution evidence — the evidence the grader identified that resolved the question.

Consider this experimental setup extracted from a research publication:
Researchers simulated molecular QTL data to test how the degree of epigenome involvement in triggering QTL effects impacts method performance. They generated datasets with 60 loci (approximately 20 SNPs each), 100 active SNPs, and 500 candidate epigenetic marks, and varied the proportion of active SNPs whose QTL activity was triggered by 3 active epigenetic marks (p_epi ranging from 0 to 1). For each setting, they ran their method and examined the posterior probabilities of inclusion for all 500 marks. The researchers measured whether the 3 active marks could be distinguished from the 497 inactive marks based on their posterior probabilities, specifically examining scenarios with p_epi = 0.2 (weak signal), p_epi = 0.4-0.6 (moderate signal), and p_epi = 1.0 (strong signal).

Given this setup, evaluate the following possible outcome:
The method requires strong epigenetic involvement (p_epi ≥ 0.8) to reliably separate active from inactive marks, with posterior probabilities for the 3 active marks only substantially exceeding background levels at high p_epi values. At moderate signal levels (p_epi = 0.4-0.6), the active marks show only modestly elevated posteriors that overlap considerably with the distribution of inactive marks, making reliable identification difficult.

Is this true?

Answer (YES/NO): NO